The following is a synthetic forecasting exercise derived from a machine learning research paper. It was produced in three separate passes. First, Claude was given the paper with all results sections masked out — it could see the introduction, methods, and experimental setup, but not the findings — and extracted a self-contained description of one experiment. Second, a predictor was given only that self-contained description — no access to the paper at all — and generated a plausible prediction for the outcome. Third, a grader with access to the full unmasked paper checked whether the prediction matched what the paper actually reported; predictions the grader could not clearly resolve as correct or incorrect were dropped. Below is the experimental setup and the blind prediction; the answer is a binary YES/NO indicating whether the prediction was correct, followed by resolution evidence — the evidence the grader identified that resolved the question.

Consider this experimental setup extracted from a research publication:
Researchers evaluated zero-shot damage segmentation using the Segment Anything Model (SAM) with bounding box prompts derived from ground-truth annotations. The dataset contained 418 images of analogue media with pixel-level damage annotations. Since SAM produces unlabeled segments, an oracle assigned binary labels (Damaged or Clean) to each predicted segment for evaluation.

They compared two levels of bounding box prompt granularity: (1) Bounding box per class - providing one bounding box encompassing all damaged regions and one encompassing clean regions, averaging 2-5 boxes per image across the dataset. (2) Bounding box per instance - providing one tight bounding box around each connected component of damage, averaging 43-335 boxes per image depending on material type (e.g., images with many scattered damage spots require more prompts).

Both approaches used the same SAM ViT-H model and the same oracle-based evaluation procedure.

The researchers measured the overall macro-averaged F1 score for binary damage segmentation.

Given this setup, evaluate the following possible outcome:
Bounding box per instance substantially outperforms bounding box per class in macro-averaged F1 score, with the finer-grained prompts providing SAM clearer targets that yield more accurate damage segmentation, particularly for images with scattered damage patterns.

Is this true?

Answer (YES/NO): YES